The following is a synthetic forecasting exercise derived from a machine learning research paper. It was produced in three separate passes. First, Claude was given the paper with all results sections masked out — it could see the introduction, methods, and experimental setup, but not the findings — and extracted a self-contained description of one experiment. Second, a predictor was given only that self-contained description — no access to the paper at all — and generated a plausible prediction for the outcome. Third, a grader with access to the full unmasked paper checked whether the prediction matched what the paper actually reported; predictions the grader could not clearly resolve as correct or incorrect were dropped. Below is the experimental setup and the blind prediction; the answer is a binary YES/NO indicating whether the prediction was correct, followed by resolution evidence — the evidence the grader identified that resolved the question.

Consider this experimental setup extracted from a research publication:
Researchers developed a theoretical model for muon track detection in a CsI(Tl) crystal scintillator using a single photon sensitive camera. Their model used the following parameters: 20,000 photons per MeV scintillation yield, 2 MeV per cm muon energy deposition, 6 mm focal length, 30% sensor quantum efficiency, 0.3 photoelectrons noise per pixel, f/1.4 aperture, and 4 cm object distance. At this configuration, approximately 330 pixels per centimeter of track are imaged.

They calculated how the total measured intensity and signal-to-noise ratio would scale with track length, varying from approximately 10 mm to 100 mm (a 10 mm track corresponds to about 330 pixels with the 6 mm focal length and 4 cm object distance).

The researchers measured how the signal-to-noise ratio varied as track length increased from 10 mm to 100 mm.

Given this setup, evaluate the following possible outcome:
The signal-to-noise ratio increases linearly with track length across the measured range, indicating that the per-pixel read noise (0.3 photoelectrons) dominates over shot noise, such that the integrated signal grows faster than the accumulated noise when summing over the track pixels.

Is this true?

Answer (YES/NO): NO